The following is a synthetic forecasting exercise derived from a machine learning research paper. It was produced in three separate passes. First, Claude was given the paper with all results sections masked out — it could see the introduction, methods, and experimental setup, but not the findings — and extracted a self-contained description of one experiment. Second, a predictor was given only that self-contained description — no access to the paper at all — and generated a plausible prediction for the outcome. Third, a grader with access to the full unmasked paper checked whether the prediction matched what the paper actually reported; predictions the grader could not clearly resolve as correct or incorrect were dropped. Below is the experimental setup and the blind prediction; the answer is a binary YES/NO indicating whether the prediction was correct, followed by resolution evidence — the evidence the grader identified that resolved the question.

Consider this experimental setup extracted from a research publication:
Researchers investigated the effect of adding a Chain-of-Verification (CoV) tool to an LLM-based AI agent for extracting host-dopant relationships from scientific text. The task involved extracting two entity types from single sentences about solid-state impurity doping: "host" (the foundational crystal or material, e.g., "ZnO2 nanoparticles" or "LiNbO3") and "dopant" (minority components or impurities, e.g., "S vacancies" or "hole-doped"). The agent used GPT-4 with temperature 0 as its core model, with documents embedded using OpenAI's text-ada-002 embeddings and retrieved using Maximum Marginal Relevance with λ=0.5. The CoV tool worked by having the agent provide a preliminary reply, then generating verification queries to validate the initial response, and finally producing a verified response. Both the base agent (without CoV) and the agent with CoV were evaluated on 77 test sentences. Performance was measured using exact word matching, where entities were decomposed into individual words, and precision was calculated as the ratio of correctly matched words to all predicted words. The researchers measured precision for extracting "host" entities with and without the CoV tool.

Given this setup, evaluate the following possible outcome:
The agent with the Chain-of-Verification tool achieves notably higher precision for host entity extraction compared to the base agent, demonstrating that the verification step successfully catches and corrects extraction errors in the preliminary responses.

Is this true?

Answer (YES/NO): YES